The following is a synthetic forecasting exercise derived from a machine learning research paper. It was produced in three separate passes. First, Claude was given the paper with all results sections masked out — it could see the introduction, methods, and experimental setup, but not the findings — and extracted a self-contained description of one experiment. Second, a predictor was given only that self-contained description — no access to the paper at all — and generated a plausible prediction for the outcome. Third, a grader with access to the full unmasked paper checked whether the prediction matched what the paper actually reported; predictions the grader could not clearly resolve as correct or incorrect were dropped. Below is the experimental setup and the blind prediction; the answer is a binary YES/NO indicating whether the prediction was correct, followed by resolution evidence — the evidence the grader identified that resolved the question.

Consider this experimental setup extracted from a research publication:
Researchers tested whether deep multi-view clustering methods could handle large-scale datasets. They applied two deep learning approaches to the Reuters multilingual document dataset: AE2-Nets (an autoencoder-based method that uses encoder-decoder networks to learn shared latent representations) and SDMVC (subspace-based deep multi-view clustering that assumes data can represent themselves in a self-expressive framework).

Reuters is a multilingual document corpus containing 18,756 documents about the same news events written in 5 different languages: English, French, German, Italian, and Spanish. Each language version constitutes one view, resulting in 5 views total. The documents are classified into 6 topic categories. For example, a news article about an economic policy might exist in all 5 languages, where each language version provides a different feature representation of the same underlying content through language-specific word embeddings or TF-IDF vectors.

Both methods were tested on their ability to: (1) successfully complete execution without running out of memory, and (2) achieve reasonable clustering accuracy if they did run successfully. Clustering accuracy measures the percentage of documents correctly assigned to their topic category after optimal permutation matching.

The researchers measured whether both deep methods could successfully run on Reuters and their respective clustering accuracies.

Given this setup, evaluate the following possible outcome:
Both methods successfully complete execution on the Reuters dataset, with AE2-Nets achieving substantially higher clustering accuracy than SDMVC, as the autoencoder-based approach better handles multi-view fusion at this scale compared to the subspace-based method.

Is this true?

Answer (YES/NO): NO